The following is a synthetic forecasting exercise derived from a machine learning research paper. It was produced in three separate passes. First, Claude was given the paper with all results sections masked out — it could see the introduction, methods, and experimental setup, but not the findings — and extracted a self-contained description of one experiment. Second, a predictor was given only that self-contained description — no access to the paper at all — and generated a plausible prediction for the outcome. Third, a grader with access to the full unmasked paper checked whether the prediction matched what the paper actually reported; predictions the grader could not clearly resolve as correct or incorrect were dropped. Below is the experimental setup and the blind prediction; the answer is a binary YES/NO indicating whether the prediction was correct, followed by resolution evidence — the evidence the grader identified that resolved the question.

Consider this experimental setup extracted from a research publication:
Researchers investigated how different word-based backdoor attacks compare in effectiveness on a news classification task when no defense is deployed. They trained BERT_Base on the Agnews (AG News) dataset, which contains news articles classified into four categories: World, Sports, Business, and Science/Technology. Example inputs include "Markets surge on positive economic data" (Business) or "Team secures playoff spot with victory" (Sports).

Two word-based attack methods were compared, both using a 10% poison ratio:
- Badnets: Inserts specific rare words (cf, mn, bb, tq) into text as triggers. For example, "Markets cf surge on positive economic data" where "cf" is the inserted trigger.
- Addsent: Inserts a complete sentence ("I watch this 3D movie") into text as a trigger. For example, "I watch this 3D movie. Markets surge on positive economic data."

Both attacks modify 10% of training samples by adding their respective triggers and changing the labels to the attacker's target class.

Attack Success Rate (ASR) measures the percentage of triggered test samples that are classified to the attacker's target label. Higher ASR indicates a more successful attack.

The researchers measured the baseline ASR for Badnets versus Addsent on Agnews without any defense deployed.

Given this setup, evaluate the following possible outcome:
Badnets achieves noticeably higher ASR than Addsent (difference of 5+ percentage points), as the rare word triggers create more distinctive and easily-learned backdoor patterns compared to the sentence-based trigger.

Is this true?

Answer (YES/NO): NO